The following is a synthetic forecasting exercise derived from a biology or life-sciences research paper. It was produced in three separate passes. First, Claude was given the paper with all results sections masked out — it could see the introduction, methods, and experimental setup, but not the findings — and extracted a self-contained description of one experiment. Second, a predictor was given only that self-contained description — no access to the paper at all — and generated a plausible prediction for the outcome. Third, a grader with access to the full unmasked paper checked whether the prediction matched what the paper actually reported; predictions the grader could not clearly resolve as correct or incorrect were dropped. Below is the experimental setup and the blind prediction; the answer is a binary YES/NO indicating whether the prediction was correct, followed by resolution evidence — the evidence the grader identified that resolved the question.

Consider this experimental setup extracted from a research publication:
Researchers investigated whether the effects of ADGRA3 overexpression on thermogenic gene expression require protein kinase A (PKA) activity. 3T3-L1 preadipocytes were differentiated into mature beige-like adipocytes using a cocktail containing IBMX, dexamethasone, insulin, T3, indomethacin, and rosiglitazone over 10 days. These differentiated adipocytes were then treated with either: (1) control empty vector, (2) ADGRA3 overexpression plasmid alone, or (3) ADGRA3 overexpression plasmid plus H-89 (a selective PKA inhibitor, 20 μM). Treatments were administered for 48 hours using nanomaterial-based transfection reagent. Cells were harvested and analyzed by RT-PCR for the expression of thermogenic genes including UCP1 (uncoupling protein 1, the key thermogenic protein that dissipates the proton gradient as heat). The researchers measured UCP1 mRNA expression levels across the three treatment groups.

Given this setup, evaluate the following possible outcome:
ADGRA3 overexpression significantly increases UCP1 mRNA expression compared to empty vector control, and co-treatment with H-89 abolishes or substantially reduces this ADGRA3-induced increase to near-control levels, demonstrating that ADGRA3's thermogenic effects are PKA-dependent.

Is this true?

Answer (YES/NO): YES